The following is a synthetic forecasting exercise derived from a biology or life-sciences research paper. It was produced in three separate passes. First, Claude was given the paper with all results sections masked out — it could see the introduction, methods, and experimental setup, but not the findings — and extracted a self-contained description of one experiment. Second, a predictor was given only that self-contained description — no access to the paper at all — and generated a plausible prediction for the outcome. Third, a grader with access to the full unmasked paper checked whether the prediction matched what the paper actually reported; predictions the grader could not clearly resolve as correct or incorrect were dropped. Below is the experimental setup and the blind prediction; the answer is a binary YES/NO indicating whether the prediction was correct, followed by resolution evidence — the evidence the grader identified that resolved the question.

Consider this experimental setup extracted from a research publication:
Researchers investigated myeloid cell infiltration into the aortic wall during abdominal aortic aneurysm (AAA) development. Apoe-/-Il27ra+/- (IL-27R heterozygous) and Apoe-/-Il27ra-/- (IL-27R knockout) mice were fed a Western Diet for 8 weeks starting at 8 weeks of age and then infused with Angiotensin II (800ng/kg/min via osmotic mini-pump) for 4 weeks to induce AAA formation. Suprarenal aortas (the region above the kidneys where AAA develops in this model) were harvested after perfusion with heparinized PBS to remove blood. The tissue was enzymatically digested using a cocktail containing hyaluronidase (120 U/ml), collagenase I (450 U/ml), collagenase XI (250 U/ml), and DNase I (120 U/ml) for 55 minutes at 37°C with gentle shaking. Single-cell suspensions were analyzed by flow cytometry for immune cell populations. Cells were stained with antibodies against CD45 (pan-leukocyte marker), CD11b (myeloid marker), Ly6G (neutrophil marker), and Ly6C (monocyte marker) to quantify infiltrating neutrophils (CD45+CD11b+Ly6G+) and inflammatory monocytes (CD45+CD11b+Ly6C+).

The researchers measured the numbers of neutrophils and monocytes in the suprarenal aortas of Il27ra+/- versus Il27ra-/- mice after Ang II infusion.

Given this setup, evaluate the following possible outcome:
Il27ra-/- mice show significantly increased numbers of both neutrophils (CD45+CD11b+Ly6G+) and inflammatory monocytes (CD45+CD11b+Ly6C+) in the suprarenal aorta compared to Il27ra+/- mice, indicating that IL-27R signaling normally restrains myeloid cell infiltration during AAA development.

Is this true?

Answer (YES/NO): NO